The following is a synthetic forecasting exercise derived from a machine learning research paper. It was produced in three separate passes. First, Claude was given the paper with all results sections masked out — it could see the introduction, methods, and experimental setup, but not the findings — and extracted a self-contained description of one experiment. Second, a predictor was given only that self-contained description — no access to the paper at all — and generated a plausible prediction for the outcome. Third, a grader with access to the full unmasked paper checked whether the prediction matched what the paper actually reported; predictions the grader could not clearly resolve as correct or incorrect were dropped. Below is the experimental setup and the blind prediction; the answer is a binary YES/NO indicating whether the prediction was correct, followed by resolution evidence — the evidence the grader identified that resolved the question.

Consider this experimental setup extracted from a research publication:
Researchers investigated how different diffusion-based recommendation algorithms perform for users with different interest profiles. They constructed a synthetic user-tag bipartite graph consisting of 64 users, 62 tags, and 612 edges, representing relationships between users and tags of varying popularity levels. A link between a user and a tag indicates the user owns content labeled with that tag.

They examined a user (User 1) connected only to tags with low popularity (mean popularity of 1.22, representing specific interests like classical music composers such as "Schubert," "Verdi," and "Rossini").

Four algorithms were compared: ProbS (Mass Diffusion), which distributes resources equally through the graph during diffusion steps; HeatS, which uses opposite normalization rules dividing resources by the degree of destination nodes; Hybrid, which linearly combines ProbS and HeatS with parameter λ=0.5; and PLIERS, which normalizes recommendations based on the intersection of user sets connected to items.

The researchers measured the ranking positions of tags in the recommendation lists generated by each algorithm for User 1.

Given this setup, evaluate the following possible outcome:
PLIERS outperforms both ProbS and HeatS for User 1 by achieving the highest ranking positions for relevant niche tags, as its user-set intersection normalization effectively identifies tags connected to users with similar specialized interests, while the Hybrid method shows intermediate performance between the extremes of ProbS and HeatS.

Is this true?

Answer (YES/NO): NO